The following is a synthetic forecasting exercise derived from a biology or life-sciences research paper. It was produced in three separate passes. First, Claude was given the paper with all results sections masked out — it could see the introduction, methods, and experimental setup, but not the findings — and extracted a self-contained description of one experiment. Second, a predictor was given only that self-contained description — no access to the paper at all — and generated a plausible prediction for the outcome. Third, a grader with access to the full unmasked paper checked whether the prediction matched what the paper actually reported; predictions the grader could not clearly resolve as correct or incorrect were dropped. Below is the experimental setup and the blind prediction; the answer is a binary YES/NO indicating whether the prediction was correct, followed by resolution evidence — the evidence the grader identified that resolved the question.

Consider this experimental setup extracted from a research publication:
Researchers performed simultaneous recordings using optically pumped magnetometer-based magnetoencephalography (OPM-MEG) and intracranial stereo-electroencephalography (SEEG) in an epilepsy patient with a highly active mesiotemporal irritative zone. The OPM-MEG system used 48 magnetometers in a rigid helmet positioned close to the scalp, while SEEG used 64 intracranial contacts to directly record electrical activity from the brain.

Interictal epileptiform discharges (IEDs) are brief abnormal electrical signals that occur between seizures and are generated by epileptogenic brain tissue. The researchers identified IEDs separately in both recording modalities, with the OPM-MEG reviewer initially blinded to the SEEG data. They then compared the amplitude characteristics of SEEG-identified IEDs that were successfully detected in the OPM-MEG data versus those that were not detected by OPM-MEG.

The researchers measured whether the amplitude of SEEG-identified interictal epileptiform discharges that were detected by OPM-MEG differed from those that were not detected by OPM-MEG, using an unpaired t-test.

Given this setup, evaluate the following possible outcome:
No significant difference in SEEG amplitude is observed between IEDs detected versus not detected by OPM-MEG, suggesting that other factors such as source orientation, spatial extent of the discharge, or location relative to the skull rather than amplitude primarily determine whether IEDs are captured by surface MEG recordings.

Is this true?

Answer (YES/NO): NO